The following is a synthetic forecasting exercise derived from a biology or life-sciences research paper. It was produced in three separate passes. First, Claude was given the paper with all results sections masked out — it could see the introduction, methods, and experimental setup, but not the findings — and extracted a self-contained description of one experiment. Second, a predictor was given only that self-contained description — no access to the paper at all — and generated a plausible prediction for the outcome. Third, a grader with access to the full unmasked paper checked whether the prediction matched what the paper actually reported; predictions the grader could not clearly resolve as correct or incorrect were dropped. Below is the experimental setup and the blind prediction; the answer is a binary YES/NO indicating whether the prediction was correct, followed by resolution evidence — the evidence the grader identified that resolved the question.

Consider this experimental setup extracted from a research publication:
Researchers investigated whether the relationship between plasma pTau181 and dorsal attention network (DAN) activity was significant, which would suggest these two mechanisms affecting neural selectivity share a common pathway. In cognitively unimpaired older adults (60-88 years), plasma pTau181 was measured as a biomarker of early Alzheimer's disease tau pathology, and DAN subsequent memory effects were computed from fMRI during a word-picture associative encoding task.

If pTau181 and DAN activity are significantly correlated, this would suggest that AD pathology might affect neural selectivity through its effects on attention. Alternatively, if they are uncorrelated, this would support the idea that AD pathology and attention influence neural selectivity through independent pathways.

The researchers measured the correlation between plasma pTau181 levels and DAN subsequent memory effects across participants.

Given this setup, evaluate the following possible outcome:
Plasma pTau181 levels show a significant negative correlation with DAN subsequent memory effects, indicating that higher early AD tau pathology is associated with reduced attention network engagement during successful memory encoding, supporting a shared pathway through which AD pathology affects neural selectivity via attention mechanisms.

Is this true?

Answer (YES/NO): NO